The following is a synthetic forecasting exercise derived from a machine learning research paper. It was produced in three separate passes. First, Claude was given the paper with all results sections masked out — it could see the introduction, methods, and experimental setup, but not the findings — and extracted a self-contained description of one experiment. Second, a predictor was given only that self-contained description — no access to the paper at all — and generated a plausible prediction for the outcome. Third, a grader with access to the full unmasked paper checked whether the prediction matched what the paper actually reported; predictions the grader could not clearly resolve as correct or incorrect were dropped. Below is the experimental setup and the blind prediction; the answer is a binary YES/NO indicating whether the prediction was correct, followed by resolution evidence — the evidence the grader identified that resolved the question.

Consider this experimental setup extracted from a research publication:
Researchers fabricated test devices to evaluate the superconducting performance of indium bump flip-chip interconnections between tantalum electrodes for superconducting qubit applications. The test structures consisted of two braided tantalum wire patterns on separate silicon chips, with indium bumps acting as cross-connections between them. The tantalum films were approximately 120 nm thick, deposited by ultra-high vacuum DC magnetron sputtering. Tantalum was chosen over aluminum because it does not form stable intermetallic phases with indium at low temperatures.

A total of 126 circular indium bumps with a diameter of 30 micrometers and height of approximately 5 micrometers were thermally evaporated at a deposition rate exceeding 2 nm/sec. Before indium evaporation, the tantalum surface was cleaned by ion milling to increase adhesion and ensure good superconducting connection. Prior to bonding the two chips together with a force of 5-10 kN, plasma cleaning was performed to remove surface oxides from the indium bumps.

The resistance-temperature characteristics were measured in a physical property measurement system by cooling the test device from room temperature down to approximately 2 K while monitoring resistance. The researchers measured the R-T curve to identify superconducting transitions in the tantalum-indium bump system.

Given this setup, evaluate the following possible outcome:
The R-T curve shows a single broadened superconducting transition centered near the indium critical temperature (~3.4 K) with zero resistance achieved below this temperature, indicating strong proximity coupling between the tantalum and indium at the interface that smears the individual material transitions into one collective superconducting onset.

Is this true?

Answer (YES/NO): NO